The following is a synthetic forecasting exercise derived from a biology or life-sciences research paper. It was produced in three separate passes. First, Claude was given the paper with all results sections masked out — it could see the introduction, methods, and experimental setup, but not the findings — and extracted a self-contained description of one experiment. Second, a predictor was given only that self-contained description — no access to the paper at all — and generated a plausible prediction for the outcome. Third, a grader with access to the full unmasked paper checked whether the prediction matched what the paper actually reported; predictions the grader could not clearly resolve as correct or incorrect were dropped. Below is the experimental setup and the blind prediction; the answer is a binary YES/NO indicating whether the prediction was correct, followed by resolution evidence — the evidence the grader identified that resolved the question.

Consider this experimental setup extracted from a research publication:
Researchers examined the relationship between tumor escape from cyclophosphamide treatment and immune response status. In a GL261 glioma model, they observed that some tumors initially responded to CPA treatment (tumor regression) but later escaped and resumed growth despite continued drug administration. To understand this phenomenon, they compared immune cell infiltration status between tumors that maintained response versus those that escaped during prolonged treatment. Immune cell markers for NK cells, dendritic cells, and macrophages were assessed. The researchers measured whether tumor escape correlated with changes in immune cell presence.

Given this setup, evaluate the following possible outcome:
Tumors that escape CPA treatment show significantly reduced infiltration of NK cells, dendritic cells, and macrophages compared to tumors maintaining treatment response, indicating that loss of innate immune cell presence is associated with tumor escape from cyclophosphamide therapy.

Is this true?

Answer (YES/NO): YES